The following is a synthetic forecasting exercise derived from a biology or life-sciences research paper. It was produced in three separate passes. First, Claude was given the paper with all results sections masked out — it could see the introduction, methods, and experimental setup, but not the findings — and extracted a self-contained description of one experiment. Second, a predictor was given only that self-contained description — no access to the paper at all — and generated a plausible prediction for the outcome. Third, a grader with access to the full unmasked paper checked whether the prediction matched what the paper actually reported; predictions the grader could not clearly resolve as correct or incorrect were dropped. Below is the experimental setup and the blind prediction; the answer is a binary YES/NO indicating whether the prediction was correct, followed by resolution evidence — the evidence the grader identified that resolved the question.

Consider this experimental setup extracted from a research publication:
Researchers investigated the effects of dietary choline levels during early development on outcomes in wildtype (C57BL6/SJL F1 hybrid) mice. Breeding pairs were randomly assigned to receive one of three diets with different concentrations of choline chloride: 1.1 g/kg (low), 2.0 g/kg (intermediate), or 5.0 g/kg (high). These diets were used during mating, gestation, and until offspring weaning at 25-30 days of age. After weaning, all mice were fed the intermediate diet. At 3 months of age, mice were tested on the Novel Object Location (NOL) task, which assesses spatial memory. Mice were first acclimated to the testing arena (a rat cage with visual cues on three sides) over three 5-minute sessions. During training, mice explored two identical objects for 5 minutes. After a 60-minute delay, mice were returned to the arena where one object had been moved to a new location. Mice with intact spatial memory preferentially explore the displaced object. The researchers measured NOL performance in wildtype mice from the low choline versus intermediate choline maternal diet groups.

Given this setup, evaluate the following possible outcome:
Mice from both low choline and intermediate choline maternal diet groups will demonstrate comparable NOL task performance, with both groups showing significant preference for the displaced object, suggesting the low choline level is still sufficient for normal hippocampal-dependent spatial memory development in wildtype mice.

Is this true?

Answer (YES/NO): NO